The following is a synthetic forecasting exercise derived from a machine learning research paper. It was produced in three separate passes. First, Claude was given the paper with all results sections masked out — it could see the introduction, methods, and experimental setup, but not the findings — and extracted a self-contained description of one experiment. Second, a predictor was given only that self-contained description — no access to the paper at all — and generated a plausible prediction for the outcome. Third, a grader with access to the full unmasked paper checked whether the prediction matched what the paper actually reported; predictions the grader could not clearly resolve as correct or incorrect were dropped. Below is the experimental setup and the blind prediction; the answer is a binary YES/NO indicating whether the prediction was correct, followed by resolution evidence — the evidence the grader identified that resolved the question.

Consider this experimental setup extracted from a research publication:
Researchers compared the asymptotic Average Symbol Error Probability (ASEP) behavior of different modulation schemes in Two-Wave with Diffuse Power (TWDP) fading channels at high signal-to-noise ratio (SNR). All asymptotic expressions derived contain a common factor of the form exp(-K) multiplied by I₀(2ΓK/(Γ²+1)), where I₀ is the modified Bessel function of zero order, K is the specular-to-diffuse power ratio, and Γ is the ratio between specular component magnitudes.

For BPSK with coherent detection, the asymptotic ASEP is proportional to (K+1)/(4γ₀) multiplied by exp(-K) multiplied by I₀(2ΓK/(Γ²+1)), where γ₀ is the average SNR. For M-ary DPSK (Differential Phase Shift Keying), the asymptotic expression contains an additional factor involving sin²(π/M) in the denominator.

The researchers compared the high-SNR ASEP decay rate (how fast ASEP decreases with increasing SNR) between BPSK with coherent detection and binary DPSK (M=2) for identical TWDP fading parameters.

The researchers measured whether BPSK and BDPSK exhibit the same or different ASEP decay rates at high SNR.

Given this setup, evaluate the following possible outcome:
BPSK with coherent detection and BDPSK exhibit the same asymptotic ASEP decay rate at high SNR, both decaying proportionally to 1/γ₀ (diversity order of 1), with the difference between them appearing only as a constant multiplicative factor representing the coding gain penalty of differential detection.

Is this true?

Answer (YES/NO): YES